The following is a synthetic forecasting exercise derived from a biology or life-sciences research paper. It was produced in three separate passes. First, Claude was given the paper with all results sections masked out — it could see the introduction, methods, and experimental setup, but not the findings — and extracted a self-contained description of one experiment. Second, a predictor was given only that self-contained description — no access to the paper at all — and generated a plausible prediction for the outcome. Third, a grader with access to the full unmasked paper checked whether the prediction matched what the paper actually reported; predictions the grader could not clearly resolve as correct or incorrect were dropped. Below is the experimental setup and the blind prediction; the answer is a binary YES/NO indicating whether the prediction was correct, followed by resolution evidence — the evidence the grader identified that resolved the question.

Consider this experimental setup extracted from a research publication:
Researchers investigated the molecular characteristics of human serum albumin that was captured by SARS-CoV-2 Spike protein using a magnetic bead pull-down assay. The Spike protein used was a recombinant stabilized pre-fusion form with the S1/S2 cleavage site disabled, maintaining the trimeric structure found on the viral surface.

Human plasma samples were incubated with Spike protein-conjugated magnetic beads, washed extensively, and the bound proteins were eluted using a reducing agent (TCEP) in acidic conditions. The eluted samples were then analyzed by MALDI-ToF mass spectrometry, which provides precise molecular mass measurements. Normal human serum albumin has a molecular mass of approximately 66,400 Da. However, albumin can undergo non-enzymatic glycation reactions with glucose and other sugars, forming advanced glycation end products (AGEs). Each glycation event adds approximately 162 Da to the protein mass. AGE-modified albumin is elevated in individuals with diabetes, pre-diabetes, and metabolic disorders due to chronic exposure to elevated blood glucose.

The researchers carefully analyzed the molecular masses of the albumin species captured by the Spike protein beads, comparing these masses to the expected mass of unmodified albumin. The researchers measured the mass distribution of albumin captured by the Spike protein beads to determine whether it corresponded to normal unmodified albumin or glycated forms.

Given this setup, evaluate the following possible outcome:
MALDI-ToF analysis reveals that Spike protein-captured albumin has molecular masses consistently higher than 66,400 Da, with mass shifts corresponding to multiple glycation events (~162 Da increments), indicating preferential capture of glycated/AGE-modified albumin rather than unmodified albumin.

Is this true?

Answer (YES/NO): YES